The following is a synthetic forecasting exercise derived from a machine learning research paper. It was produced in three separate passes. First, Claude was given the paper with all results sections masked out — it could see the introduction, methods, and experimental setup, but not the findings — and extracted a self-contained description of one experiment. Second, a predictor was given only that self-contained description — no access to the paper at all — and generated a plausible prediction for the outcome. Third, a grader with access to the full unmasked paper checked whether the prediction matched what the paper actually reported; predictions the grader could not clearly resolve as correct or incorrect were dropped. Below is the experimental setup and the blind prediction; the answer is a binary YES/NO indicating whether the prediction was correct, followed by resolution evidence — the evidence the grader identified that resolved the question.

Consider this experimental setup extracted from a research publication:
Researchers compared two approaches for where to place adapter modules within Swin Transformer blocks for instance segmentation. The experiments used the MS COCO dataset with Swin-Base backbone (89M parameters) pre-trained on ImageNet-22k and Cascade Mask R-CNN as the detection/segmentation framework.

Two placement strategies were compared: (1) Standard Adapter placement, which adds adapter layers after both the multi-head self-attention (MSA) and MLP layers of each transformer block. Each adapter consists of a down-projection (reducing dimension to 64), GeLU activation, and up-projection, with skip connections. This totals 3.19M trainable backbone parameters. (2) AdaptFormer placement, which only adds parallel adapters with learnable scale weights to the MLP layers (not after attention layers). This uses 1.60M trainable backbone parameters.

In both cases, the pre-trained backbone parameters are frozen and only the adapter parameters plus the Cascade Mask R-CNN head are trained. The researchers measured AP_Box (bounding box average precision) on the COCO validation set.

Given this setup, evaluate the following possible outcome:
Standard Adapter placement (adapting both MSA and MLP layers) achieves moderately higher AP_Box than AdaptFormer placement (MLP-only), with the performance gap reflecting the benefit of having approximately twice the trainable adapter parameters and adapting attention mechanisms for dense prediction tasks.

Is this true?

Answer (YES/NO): YES